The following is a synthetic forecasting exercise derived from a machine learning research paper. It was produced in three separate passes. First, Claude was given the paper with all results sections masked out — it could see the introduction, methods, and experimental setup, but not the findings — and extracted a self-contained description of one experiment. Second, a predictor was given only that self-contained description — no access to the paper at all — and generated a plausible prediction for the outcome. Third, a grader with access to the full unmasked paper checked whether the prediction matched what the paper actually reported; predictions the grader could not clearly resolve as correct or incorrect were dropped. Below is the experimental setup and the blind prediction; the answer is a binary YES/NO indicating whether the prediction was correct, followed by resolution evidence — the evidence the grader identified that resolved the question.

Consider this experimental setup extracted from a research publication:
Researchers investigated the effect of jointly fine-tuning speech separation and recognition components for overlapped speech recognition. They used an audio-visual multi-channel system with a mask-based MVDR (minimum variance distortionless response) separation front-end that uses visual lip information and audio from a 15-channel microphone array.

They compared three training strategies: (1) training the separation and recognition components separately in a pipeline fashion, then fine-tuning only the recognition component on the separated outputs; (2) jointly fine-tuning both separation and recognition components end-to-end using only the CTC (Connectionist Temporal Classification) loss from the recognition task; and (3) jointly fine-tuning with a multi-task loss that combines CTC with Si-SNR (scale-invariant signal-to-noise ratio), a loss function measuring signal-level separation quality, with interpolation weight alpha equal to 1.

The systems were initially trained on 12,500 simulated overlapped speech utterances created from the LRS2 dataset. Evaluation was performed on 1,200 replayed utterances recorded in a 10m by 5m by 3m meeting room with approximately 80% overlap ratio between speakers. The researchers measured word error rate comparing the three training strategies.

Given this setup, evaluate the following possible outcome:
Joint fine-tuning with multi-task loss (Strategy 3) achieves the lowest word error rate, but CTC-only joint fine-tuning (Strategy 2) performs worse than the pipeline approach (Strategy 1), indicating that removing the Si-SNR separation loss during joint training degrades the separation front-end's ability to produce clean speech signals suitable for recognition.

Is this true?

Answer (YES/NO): NO